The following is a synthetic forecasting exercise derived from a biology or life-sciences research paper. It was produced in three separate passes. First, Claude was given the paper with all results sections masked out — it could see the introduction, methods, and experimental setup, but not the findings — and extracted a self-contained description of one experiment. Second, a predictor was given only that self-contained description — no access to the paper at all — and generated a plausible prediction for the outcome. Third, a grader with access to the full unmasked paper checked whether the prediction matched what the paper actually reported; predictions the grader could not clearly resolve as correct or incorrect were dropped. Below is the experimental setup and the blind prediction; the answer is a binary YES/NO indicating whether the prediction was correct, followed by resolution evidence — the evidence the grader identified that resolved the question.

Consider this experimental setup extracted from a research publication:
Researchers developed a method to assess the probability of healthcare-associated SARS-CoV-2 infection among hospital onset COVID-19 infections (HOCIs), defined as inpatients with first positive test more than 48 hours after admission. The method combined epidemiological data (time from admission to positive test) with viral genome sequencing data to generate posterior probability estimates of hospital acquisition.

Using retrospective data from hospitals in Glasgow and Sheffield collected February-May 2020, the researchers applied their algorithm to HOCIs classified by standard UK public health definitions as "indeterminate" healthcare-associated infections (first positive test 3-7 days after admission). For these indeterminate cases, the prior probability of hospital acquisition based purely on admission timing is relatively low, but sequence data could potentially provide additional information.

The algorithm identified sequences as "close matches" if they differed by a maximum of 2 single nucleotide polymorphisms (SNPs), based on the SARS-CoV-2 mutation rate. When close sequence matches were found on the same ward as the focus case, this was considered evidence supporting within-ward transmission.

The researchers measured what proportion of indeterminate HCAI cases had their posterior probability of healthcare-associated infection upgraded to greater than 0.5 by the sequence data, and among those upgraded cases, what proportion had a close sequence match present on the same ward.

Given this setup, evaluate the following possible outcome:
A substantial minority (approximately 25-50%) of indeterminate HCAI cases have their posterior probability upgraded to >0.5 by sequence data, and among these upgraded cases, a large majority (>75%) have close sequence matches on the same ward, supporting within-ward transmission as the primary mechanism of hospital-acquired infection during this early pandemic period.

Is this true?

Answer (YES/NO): YES